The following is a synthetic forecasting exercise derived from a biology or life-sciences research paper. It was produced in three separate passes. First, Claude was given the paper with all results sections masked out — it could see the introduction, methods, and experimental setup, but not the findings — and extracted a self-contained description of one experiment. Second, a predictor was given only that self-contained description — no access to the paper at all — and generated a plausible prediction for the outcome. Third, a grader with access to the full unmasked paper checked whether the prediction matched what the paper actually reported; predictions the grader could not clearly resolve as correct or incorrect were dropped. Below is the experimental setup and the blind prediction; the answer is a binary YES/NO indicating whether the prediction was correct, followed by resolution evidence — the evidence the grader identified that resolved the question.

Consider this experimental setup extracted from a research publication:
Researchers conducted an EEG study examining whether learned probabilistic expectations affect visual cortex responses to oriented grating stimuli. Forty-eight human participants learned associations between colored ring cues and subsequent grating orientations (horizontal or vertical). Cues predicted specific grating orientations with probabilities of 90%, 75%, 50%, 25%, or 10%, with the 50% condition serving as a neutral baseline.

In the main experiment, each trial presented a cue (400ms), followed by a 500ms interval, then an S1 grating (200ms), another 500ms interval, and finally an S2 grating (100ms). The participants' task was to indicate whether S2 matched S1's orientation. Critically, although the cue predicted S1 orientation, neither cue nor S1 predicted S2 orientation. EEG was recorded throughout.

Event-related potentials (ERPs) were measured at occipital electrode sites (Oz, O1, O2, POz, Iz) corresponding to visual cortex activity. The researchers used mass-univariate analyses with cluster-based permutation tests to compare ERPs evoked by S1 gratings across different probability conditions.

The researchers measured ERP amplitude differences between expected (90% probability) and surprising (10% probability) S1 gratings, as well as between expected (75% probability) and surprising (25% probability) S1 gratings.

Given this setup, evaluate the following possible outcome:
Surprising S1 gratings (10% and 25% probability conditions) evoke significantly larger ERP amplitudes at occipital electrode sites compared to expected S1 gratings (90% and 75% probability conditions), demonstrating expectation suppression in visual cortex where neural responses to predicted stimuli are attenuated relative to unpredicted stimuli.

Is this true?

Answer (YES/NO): NO